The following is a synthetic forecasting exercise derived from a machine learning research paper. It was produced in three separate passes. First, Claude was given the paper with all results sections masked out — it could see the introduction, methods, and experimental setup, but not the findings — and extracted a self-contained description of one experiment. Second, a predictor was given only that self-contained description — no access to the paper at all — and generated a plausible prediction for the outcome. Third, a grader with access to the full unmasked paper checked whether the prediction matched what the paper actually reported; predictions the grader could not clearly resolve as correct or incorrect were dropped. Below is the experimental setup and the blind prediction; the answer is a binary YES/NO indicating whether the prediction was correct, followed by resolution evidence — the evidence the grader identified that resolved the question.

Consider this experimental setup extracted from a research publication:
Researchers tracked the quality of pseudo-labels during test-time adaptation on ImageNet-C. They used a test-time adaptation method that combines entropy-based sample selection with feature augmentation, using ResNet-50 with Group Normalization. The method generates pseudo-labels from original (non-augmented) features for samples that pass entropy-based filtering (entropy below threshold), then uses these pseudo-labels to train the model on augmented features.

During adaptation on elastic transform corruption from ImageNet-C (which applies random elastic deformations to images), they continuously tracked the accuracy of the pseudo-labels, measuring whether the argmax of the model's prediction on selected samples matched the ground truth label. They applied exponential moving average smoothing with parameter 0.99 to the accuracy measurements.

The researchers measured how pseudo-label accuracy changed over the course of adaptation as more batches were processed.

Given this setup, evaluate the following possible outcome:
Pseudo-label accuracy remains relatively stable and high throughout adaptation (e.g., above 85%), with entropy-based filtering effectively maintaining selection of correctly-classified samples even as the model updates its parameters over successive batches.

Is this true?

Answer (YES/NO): NO